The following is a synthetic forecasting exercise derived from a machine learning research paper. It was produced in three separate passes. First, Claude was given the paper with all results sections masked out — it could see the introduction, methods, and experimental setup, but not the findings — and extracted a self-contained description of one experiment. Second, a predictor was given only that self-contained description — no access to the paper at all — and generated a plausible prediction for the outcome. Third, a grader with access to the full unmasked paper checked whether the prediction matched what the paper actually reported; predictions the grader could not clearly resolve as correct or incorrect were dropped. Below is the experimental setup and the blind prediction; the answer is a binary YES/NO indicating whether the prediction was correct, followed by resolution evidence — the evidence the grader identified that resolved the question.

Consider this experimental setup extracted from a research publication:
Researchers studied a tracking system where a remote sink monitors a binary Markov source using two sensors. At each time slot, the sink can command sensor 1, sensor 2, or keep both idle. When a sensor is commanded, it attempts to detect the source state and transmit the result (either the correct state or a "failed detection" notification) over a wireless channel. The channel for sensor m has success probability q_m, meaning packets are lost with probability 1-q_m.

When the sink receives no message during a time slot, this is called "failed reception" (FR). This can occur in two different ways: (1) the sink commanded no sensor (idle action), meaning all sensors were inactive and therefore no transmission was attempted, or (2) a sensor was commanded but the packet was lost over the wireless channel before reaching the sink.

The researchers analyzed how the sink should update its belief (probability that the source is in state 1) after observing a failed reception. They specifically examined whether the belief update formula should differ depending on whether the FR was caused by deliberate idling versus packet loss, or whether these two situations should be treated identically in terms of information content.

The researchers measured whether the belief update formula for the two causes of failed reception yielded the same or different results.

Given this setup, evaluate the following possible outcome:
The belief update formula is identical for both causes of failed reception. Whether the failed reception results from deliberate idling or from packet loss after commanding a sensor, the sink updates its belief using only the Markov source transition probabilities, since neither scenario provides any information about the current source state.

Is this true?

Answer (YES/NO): YES